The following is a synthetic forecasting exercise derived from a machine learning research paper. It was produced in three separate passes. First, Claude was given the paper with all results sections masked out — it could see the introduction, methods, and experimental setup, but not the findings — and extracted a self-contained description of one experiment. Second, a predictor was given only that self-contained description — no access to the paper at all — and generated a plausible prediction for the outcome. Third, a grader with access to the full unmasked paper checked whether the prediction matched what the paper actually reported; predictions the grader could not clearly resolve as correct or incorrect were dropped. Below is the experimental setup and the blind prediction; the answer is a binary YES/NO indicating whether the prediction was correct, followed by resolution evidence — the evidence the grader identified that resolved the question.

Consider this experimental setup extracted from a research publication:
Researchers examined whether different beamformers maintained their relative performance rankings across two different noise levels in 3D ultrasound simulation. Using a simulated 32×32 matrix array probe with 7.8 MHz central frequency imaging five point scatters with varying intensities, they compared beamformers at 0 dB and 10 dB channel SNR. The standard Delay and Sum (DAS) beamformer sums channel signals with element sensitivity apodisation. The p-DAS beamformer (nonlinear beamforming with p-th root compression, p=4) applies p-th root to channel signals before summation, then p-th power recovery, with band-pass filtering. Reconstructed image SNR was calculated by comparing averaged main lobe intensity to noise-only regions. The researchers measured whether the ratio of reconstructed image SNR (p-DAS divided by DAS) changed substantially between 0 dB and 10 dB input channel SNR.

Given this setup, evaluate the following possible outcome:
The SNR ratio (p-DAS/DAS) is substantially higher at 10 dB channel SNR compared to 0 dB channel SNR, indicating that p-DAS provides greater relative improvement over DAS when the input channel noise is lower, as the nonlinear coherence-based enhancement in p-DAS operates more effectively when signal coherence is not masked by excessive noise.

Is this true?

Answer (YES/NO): NO